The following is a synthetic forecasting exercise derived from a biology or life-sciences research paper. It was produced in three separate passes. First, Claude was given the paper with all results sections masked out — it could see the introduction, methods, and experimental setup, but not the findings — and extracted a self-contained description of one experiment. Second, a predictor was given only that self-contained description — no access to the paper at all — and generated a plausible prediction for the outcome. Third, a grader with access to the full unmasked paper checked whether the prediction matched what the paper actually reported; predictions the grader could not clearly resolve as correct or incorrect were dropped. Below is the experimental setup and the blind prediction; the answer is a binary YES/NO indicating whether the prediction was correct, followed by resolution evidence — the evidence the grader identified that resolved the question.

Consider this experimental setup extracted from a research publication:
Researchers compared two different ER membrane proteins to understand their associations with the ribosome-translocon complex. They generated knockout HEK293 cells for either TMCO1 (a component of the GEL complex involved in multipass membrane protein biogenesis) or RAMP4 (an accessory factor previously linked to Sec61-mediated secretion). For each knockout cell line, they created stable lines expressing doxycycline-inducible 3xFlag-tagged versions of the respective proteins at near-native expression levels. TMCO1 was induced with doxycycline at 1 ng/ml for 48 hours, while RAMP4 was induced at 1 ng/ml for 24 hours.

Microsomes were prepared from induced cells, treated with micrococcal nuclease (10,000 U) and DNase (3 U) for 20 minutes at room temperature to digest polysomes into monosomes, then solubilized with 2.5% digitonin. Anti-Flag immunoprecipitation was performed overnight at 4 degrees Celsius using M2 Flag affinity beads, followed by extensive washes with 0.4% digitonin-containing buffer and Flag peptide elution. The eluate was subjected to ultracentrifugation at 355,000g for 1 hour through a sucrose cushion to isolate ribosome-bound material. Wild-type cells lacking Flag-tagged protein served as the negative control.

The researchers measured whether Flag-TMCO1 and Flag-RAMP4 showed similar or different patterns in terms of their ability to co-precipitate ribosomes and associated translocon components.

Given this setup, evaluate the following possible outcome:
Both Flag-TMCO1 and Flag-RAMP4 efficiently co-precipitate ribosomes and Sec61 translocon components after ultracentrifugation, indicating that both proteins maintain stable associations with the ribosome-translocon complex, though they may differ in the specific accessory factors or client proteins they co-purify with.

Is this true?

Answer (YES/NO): YES